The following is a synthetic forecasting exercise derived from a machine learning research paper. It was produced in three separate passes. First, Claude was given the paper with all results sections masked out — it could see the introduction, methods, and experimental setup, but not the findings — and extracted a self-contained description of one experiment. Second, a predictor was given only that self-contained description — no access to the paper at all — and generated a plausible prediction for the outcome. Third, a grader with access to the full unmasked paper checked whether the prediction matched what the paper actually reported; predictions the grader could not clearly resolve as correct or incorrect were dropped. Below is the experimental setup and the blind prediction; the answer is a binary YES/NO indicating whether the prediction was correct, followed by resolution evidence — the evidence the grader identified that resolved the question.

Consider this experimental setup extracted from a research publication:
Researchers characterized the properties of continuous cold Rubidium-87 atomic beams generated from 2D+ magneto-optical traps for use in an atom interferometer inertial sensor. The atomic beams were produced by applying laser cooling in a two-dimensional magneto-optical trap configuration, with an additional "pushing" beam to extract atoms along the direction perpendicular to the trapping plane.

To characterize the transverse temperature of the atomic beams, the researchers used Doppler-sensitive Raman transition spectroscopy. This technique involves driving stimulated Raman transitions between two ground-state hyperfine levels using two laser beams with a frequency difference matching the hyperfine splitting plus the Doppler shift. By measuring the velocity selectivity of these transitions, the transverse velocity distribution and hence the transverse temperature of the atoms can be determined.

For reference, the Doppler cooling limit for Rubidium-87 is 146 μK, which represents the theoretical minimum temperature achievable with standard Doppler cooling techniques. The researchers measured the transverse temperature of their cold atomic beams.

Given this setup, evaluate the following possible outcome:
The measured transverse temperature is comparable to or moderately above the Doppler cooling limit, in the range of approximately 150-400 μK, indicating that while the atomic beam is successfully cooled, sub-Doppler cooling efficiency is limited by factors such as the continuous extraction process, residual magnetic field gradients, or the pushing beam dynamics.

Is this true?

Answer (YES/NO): NO